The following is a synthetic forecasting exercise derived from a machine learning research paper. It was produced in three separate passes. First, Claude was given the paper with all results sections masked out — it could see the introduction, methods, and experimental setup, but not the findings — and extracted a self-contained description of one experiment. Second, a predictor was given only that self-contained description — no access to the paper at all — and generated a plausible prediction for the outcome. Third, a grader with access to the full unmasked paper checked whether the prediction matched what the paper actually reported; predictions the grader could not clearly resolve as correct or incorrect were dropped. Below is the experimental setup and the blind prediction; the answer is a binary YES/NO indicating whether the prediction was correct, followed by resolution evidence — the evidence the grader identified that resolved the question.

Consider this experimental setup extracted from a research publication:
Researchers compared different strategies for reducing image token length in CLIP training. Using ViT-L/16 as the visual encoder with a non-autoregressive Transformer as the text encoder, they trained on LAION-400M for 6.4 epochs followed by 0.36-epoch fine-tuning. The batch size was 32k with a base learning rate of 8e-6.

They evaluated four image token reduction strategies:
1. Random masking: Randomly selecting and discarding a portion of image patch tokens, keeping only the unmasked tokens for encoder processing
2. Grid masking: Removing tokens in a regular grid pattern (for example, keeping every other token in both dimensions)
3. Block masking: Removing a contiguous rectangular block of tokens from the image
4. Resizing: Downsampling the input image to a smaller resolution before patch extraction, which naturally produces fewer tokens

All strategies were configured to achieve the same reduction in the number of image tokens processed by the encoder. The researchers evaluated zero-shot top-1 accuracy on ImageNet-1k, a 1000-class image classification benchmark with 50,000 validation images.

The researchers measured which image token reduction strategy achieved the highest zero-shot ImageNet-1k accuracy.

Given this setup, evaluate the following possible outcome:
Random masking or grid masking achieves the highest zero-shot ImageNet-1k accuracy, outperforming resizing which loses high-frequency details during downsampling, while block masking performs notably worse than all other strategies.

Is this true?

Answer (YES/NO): NO